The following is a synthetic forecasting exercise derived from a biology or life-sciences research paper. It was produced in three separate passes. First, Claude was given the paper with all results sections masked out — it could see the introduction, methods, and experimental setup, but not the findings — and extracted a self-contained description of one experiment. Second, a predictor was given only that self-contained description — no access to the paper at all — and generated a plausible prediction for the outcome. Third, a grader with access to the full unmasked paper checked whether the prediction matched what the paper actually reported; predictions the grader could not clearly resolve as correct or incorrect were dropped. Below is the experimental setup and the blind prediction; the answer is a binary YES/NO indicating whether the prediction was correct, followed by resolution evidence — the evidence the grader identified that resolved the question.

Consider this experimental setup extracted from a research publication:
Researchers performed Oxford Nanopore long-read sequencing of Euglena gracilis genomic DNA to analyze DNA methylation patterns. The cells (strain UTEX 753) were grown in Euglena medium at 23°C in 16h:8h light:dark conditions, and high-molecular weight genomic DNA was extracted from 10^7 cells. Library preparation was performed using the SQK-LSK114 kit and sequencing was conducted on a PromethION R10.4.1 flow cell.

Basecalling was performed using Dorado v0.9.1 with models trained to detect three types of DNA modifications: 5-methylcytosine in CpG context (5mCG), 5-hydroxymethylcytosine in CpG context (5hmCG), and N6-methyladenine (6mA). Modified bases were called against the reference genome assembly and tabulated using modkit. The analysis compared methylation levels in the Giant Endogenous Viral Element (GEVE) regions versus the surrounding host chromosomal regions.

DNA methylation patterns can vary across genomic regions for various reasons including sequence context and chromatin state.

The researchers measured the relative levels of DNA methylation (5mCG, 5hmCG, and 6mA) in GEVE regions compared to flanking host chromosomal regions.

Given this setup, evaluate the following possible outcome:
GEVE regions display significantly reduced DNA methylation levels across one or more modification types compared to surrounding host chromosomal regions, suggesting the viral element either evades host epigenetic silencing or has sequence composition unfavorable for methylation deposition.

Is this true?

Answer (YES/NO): NO